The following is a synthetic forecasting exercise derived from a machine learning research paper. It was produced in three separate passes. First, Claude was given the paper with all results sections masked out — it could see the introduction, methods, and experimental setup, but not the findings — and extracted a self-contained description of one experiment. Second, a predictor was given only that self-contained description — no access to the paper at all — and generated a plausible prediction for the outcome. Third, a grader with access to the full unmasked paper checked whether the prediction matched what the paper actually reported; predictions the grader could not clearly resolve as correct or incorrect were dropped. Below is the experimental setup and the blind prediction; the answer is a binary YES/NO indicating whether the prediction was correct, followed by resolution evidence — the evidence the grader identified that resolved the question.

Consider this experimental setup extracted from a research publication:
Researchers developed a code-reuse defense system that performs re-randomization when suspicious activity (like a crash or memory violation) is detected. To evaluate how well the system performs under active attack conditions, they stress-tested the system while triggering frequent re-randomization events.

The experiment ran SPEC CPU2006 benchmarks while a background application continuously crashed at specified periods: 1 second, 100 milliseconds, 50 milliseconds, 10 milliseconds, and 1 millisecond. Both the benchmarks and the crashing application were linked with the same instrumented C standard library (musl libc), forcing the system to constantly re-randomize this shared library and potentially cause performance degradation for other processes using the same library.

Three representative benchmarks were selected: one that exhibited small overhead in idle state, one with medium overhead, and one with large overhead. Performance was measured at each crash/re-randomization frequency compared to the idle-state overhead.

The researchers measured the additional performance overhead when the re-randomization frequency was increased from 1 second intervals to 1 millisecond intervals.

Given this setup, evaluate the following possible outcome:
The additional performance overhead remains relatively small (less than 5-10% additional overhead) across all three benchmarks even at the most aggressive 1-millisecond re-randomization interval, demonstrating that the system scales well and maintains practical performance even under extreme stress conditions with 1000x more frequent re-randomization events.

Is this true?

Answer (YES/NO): YES